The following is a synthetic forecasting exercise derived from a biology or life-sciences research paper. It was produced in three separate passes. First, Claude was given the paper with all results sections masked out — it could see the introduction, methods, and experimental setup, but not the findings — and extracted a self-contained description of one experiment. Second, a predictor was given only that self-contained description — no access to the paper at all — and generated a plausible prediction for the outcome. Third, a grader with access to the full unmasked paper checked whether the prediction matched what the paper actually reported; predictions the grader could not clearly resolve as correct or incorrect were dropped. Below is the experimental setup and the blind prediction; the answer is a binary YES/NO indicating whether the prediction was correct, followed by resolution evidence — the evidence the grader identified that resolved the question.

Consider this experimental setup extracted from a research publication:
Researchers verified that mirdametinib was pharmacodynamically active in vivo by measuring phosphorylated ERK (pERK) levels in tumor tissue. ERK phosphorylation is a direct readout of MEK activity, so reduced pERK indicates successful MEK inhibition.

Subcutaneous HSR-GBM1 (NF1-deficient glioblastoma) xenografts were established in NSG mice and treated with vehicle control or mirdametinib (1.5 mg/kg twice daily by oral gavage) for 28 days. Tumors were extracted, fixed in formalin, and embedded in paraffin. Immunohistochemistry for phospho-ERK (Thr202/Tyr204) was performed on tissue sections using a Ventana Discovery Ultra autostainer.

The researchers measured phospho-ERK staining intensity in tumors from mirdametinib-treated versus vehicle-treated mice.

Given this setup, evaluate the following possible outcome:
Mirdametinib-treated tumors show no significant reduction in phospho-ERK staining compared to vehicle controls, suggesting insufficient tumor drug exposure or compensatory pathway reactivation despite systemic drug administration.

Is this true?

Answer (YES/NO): NO